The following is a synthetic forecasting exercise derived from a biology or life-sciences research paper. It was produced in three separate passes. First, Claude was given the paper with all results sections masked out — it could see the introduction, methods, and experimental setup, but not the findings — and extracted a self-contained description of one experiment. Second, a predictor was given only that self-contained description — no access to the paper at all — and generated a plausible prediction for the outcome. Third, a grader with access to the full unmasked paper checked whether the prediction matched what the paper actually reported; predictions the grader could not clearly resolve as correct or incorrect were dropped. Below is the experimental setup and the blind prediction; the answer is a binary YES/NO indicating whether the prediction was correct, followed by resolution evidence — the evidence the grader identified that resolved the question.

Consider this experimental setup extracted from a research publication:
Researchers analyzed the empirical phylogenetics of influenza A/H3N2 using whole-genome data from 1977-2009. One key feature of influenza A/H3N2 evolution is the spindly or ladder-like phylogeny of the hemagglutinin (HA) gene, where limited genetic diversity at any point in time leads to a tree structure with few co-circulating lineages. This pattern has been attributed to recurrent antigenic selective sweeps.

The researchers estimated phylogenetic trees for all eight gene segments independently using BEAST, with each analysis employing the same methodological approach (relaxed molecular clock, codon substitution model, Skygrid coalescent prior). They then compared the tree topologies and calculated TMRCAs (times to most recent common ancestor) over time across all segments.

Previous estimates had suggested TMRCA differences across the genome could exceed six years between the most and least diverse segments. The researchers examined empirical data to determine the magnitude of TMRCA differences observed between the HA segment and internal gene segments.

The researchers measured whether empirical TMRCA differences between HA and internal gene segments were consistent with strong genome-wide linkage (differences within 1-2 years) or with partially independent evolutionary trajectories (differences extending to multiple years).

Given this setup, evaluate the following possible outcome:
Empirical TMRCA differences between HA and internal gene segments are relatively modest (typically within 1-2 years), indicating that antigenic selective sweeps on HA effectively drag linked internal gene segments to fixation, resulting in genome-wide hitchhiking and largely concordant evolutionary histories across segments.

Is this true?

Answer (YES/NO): NO